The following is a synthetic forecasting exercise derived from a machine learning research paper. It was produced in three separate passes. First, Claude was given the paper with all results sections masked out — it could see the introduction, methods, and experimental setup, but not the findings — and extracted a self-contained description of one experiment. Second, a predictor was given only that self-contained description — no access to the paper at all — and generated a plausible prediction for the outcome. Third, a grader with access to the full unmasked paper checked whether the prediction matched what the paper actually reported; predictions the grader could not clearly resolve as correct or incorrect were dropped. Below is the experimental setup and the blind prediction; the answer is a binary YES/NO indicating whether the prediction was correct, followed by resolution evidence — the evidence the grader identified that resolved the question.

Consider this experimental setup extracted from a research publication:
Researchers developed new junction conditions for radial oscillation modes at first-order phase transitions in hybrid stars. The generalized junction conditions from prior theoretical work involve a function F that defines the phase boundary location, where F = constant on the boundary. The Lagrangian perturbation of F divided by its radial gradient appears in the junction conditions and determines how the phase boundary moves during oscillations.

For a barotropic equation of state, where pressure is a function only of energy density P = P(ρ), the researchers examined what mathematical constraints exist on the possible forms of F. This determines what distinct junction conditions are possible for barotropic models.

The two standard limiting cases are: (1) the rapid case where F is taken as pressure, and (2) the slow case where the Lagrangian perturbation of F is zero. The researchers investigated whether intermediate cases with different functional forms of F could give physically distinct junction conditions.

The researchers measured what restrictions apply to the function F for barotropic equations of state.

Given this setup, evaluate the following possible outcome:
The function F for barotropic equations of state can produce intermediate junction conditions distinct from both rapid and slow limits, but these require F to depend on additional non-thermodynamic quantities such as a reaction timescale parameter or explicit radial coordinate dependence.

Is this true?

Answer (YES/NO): NO